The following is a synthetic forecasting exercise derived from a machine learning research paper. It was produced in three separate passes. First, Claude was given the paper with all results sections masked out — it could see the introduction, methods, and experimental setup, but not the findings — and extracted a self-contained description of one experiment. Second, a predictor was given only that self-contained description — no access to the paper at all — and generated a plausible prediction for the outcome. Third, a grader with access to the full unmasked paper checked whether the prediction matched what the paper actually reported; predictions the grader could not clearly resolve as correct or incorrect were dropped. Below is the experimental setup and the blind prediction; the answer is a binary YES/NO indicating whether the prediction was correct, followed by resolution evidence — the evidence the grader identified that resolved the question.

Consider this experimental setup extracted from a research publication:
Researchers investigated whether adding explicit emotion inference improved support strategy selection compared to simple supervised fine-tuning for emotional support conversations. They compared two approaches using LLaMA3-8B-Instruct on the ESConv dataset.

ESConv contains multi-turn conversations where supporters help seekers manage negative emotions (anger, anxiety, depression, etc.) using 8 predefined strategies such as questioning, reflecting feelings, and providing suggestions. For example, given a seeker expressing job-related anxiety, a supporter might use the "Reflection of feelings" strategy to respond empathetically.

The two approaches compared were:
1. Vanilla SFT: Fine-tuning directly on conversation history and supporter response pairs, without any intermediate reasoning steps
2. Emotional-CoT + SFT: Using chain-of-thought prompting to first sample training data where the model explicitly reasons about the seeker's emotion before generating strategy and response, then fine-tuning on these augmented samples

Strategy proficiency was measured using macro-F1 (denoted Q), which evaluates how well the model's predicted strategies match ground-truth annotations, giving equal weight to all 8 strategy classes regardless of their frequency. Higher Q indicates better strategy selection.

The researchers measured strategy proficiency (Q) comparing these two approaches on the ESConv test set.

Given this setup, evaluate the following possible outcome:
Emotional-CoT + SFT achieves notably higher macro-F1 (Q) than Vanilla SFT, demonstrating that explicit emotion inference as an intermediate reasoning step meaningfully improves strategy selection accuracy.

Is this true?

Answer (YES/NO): NO